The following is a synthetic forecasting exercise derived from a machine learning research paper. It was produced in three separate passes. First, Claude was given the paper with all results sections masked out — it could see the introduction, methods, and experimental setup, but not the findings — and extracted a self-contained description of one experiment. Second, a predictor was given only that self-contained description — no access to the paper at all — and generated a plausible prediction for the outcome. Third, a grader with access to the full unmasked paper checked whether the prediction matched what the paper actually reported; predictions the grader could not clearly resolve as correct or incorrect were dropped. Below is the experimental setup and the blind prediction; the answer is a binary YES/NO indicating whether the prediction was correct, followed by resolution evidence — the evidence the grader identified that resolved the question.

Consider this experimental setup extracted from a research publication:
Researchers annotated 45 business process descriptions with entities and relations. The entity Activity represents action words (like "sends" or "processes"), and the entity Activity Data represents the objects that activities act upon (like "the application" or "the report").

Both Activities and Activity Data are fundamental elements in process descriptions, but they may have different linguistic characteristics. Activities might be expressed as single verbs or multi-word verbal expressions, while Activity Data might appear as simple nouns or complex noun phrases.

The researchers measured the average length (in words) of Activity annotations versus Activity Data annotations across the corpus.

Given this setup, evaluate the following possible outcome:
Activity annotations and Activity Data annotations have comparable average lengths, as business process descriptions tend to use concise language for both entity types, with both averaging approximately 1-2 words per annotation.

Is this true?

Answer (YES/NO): NO